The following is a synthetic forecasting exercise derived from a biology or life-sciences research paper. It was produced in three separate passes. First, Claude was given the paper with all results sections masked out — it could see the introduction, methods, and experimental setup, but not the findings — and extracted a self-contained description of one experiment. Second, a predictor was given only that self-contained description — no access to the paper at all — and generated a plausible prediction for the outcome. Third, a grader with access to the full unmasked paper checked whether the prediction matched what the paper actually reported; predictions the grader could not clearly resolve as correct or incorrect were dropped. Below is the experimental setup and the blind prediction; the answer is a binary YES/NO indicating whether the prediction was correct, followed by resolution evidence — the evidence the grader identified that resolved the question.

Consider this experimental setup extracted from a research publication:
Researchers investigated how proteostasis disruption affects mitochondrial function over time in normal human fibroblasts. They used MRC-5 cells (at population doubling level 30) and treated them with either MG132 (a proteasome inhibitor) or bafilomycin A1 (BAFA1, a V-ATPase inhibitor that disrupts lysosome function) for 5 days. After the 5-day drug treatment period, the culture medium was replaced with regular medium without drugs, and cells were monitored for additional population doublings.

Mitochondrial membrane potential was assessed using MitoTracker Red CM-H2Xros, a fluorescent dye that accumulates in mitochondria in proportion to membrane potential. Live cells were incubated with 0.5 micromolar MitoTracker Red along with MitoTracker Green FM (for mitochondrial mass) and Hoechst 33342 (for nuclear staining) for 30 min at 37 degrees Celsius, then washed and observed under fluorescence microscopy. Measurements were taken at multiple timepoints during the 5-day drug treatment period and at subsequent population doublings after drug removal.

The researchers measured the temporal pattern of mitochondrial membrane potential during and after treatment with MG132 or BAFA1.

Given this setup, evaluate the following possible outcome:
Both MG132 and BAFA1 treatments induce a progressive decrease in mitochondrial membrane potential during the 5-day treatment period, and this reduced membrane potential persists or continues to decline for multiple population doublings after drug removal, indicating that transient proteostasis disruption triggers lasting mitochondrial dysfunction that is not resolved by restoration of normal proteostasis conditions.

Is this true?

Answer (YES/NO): NO